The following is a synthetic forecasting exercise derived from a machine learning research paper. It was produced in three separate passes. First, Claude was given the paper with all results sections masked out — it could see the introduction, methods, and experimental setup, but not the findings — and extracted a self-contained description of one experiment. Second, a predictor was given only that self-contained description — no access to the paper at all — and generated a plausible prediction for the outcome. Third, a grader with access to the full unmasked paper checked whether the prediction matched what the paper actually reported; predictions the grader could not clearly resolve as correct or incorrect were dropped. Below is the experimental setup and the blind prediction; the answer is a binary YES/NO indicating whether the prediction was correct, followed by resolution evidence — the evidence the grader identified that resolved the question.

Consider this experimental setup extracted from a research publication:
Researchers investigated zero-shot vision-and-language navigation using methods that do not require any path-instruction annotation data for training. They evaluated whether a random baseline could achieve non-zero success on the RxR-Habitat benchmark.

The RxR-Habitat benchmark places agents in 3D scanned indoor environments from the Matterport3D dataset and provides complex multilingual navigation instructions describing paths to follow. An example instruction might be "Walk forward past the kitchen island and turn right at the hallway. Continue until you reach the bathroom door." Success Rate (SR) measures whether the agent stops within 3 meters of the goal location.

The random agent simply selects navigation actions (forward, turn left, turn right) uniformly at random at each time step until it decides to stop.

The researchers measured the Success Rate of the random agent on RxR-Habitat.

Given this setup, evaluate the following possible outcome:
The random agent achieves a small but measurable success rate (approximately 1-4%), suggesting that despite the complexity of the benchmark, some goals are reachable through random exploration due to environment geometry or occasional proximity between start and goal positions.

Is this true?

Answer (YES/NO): NO